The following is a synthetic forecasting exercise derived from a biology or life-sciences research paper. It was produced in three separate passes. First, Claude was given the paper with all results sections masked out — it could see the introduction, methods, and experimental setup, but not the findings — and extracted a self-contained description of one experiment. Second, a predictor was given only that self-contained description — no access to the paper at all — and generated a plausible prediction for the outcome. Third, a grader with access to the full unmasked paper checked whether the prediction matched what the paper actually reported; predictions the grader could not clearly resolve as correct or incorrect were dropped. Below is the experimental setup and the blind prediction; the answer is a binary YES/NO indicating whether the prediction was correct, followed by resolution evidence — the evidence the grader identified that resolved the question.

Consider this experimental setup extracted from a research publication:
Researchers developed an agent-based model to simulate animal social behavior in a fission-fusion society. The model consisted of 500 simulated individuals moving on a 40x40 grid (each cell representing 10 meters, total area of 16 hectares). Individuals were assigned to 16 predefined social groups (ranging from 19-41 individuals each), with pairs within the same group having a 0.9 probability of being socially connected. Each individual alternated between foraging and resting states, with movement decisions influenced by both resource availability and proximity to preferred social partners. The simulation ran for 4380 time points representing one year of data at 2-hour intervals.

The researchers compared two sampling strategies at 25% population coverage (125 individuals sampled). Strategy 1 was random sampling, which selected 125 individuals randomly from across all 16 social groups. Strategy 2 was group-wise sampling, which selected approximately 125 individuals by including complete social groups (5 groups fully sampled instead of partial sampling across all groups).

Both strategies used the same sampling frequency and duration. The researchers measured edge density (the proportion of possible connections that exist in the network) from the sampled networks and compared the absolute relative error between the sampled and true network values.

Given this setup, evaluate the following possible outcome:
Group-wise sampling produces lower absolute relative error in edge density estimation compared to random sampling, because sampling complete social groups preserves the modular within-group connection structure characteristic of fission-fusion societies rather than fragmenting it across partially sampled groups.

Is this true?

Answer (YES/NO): YES